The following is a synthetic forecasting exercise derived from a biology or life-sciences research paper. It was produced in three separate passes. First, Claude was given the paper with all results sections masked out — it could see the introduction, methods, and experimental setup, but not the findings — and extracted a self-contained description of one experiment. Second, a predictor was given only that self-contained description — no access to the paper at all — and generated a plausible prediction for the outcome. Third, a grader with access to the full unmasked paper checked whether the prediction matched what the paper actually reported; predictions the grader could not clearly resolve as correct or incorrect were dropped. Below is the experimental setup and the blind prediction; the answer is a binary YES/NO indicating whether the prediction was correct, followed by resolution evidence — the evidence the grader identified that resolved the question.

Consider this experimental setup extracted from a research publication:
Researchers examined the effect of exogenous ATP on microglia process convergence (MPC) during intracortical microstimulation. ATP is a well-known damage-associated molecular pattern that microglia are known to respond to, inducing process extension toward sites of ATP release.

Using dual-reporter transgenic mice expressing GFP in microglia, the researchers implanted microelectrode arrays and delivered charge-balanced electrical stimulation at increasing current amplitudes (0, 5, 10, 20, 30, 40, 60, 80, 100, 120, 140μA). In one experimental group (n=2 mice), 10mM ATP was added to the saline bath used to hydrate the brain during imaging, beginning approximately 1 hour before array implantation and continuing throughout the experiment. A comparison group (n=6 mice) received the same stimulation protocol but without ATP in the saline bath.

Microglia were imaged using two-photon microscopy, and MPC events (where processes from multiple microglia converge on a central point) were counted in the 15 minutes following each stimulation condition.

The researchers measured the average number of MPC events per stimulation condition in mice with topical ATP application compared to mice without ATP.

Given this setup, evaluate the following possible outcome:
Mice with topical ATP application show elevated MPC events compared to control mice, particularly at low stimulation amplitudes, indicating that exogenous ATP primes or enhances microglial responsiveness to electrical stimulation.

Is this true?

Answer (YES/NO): NO